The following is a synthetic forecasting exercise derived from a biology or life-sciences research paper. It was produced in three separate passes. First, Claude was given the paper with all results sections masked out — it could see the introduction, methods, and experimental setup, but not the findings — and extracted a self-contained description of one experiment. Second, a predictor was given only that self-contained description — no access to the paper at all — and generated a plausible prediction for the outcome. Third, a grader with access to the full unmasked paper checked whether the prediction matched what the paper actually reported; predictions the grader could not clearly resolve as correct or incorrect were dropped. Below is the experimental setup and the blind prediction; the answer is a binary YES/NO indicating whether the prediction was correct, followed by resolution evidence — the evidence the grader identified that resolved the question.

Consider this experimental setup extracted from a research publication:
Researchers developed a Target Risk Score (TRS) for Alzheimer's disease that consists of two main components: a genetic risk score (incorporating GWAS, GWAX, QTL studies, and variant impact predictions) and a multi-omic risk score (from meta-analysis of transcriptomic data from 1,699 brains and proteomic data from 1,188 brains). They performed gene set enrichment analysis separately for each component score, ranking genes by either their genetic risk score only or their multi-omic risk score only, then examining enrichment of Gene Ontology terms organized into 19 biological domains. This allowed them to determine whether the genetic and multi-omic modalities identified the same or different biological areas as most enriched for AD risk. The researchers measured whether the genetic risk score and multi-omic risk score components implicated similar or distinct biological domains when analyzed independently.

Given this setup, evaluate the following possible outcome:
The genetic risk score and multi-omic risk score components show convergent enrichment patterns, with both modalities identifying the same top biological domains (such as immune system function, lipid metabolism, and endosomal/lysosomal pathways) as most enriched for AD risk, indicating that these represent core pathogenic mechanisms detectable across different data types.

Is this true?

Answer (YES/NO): NO